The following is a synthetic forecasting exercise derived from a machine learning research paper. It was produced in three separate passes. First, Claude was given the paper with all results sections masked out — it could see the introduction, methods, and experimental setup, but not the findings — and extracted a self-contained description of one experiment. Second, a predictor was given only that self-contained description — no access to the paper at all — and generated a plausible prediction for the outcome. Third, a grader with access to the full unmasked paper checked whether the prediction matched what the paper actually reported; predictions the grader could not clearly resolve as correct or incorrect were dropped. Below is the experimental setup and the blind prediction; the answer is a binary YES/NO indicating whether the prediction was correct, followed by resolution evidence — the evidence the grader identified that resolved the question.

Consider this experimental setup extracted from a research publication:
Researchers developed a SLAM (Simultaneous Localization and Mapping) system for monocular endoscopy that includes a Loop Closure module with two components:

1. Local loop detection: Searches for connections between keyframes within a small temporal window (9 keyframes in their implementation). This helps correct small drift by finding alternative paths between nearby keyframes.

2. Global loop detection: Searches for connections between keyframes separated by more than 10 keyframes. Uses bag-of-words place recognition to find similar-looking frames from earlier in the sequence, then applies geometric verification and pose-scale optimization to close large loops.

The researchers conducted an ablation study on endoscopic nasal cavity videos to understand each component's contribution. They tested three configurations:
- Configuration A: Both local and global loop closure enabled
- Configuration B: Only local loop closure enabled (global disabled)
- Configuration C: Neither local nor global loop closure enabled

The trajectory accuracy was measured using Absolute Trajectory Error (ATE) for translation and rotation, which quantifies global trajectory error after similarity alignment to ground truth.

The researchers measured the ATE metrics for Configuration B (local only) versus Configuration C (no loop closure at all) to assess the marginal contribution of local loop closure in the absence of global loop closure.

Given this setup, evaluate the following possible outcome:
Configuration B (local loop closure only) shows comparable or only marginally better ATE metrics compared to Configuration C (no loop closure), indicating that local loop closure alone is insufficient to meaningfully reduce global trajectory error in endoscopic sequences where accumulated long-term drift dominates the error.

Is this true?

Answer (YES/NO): NO